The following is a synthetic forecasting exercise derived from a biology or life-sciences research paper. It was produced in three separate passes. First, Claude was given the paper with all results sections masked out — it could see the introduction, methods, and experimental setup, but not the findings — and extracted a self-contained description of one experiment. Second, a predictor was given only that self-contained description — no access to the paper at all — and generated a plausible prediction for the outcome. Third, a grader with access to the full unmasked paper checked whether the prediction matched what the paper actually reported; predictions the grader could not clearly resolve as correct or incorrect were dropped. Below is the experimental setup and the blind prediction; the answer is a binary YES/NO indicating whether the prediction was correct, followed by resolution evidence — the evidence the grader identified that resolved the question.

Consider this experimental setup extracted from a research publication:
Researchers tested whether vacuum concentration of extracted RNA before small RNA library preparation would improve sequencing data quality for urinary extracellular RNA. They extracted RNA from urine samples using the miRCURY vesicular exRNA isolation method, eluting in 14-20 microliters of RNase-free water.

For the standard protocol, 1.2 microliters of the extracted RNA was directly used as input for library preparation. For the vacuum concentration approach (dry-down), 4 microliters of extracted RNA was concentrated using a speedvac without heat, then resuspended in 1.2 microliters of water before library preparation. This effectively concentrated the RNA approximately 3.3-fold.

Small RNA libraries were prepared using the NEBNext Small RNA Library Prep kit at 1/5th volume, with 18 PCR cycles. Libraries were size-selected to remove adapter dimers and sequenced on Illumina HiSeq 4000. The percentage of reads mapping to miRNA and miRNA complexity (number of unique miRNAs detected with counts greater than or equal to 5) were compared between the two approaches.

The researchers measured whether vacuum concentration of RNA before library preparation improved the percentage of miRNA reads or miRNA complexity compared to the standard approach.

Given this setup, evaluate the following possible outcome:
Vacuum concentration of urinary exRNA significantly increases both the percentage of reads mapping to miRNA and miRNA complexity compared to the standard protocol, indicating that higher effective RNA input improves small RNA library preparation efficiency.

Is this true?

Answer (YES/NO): NO